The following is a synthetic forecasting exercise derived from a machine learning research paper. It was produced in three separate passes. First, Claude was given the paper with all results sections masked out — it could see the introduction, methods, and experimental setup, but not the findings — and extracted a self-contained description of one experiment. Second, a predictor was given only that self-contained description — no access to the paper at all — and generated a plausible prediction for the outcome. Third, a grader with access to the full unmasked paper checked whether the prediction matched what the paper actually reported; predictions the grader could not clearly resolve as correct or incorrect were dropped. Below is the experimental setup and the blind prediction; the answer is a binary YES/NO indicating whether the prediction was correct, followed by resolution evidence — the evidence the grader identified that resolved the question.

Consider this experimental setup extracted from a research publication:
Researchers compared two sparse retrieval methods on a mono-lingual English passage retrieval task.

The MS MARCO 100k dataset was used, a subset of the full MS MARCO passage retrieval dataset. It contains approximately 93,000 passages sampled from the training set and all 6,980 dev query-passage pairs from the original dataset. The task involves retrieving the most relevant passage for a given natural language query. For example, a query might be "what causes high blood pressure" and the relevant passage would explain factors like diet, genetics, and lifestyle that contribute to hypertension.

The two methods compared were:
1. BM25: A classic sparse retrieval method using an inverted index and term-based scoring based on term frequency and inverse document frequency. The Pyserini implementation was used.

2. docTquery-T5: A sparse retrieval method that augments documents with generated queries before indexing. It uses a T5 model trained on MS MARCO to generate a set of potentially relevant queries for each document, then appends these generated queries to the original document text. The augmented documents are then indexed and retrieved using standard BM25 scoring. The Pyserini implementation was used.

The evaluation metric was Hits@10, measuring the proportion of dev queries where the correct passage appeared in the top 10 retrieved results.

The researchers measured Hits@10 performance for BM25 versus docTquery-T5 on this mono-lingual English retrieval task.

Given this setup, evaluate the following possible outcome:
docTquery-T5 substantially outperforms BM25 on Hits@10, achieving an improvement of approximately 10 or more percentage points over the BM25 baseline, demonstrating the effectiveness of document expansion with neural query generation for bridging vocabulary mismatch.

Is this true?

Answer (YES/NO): YES